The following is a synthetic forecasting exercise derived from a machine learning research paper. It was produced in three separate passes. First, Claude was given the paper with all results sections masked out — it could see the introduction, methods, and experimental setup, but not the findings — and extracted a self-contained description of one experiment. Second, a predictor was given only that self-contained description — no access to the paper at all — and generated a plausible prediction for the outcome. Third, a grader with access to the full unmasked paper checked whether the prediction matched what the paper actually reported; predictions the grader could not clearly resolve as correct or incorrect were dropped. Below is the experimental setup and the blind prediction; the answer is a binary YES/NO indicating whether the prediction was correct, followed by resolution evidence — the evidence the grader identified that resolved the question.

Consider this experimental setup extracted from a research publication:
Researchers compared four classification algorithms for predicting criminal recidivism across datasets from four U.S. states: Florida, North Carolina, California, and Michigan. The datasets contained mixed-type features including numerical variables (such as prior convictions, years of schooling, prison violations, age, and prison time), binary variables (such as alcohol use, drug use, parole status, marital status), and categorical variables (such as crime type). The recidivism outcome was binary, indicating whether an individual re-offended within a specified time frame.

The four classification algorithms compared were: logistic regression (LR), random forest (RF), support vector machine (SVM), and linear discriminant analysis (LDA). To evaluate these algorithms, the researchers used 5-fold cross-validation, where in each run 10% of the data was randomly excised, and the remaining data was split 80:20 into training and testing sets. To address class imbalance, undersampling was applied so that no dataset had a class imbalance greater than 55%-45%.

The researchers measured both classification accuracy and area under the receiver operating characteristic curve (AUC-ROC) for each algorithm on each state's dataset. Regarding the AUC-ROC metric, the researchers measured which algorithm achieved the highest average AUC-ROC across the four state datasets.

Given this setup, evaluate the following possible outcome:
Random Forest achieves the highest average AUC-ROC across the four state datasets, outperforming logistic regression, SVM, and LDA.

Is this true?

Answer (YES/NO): NO